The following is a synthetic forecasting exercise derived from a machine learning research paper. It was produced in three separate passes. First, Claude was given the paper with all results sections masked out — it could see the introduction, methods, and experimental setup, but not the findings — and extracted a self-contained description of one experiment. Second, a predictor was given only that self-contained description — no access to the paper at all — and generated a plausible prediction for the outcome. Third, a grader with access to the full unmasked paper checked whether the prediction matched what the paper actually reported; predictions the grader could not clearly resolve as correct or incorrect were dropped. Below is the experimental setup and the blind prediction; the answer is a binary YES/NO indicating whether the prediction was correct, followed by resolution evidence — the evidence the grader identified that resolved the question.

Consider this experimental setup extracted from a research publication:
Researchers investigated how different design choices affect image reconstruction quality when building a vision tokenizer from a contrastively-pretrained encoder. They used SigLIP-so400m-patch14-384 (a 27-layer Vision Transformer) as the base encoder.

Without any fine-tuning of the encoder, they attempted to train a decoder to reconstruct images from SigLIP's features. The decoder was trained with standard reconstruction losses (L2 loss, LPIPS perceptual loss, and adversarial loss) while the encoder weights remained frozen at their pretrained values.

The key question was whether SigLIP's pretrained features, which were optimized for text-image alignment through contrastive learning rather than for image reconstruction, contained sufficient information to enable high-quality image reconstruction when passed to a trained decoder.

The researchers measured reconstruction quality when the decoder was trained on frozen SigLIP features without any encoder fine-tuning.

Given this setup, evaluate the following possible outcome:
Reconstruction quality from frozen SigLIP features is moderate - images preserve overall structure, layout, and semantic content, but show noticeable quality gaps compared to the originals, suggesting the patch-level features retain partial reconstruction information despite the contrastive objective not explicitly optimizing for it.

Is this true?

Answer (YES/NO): NO